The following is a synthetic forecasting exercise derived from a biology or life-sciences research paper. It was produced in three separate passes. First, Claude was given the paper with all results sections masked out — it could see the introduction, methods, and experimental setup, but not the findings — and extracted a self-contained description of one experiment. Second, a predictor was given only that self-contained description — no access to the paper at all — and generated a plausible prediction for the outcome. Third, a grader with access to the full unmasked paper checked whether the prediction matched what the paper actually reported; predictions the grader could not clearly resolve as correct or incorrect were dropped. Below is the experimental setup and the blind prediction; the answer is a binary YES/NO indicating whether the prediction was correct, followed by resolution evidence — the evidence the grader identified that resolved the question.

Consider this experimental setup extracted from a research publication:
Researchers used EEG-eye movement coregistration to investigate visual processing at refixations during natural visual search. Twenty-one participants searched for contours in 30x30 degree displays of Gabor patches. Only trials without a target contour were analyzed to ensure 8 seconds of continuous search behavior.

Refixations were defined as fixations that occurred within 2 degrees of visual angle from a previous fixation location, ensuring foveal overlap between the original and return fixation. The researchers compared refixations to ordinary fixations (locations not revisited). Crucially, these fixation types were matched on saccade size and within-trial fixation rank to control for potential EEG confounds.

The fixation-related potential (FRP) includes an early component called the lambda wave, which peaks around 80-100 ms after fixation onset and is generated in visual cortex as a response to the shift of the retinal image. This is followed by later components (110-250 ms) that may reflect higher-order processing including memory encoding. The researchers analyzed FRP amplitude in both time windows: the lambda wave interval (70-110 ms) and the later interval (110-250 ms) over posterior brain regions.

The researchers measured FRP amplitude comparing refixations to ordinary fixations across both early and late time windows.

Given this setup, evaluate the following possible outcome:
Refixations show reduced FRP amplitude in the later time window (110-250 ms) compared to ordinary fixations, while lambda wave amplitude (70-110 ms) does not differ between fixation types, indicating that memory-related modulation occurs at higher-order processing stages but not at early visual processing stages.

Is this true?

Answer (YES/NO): NO